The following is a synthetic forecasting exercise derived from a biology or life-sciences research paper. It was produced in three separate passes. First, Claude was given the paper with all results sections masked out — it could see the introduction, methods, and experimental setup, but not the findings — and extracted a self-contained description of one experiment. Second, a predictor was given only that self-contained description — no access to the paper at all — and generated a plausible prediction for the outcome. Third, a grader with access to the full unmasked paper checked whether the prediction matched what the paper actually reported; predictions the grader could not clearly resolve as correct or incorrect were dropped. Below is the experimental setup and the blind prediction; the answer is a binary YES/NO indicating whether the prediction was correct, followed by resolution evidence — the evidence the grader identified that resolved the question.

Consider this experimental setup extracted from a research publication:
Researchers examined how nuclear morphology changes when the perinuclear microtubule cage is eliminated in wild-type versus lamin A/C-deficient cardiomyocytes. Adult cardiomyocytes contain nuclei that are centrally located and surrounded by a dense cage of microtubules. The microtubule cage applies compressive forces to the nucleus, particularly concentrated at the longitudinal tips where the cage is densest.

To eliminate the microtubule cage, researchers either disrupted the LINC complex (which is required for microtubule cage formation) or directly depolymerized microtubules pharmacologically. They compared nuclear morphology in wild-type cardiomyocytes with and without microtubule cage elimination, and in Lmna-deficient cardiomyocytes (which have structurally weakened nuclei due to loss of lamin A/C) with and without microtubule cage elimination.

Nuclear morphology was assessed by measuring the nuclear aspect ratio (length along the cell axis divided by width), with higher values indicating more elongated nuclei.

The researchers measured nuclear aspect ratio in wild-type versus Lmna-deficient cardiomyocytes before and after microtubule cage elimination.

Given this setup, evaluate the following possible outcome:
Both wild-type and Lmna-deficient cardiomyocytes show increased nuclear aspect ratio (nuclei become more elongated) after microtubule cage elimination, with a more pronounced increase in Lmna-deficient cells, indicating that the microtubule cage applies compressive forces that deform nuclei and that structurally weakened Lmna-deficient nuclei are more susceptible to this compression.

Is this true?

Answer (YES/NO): YES